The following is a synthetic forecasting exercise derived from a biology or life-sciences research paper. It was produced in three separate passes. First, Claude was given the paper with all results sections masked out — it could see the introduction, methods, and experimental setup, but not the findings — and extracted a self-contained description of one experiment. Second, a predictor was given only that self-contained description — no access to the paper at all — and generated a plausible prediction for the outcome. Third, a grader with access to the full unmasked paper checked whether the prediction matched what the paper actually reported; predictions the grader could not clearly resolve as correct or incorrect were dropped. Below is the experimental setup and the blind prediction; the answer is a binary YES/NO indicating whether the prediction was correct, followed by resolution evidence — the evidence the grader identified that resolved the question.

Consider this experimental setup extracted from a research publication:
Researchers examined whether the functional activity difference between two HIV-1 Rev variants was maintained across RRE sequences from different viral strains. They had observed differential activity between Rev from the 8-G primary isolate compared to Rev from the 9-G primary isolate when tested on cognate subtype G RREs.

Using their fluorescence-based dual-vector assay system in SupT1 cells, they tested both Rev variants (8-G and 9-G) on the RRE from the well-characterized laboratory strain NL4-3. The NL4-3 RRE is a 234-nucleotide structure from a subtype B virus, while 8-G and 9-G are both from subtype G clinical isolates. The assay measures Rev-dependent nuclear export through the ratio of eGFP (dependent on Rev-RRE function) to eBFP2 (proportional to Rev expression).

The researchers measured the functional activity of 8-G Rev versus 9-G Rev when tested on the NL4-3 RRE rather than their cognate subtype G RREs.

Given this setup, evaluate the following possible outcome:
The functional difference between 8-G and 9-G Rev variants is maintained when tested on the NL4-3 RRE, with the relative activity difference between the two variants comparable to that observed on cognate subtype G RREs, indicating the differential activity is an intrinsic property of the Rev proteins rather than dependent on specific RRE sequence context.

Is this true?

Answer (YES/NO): YES